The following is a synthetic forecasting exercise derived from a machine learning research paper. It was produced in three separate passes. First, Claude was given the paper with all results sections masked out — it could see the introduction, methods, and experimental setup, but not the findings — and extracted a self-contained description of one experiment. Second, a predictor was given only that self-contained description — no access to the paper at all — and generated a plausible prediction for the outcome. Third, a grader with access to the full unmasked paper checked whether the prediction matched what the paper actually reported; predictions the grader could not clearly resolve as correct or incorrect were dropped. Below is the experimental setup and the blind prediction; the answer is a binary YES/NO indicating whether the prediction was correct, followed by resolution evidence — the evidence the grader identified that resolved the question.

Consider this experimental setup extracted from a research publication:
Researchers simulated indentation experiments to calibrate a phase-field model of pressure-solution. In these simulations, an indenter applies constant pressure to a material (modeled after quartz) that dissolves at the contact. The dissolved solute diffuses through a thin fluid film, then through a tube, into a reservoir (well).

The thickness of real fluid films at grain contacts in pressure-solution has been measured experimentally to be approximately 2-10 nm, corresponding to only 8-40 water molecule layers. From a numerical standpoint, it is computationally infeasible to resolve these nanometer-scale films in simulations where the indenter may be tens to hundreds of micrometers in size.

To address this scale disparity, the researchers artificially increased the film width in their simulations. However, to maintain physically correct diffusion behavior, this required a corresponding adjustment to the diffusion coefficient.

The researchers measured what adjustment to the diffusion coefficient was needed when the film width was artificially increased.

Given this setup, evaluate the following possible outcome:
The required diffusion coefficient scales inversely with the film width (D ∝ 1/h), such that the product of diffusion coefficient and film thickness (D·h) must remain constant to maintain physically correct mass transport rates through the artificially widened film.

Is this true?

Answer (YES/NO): YES